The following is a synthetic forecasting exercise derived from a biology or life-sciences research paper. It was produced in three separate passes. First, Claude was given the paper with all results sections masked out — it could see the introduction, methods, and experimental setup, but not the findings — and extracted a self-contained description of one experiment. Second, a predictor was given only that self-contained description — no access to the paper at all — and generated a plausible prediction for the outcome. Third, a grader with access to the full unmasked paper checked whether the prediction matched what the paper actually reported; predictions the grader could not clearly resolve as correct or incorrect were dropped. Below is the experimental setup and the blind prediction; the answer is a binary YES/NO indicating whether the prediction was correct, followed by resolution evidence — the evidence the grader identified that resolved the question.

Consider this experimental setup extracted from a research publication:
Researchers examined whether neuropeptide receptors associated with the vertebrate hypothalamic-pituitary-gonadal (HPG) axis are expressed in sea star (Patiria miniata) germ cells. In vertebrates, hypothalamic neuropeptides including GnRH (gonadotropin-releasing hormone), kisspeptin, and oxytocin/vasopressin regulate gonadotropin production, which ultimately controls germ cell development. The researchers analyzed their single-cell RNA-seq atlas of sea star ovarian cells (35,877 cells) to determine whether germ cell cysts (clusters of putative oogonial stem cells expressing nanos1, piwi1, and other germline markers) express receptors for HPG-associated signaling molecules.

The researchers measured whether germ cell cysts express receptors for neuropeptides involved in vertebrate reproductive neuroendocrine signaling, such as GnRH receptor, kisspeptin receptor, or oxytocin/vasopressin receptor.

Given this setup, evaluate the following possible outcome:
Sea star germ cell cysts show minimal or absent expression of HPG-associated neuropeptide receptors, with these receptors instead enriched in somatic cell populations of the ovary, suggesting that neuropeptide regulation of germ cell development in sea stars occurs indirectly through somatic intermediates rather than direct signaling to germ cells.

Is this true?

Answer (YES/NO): NO